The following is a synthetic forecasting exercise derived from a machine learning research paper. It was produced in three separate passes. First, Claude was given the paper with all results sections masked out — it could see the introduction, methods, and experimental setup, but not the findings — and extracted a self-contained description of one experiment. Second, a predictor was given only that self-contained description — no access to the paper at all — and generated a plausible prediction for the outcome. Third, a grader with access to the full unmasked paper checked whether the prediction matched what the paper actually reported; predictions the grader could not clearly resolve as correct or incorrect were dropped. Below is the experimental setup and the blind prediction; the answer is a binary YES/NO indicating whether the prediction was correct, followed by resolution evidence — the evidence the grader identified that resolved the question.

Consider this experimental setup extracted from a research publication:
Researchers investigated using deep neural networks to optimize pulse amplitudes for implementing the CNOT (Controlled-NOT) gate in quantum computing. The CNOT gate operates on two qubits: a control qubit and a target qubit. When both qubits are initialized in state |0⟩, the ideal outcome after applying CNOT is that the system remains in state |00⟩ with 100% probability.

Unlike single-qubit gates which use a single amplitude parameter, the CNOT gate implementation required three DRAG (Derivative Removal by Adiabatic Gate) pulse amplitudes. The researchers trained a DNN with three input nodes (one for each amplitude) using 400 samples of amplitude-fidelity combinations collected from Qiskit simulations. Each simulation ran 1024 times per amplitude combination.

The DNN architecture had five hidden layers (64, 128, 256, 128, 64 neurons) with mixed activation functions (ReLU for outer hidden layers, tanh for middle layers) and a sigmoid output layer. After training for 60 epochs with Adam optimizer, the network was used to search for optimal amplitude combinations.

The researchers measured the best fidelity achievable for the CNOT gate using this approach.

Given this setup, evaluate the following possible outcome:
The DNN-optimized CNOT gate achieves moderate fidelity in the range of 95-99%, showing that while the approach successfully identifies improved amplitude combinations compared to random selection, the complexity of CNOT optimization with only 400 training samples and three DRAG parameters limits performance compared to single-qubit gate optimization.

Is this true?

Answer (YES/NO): NO